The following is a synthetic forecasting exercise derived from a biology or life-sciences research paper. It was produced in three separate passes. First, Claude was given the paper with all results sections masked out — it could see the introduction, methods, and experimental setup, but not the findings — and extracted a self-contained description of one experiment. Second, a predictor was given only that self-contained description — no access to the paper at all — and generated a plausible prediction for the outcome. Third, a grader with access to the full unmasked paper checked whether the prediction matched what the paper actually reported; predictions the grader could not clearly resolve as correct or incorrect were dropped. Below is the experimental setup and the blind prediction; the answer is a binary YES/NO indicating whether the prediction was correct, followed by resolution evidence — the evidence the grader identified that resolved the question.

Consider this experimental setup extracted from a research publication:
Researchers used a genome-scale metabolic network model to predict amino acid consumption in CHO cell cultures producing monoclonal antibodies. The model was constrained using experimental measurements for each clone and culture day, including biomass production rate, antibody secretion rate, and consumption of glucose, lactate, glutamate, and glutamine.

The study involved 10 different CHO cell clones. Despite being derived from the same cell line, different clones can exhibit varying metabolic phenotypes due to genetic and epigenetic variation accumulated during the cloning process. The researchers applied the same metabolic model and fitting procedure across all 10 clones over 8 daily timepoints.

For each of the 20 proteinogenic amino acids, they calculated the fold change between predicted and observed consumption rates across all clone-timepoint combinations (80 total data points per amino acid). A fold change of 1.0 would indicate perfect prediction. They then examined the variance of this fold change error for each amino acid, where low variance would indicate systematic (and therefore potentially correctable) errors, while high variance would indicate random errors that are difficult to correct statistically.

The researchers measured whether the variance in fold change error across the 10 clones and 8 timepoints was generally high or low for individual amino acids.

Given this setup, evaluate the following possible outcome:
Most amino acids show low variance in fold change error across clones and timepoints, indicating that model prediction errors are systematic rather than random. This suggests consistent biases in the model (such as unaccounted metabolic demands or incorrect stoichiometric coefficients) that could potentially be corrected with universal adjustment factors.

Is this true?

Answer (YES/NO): YES